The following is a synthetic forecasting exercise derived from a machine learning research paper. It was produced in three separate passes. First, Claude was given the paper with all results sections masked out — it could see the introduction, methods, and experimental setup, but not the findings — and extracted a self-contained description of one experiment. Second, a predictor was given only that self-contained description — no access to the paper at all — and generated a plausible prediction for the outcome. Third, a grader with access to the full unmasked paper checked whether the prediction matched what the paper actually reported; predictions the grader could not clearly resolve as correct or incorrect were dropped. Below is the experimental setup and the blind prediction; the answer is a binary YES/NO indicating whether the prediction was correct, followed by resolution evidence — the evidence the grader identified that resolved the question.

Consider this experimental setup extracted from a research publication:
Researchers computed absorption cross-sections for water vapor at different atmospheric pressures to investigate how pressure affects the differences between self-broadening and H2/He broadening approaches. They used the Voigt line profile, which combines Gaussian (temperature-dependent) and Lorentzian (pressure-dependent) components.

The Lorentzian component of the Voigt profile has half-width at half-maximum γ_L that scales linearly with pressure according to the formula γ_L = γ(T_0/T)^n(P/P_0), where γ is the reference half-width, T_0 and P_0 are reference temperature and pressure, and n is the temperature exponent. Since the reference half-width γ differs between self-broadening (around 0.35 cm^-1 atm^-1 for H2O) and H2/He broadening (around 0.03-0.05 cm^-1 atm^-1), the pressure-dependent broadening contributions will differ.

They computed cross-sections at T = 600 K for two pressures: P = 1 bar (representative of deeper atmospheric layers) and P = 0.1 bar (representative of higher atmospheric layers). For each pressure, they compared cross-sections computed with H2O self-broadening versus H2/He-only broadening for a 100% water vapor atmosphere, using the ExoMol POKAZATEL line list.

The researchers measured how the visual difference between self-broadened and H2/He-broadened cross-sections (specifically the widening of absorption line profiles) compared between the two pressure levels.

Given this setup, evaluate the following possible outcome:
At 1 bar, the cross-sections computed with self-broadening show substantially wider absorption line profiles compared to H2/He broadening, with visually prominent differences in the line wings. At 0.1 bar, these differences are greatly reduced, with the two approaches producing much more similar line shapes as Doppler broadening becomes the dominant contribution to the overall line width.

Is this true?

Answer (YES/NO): NO